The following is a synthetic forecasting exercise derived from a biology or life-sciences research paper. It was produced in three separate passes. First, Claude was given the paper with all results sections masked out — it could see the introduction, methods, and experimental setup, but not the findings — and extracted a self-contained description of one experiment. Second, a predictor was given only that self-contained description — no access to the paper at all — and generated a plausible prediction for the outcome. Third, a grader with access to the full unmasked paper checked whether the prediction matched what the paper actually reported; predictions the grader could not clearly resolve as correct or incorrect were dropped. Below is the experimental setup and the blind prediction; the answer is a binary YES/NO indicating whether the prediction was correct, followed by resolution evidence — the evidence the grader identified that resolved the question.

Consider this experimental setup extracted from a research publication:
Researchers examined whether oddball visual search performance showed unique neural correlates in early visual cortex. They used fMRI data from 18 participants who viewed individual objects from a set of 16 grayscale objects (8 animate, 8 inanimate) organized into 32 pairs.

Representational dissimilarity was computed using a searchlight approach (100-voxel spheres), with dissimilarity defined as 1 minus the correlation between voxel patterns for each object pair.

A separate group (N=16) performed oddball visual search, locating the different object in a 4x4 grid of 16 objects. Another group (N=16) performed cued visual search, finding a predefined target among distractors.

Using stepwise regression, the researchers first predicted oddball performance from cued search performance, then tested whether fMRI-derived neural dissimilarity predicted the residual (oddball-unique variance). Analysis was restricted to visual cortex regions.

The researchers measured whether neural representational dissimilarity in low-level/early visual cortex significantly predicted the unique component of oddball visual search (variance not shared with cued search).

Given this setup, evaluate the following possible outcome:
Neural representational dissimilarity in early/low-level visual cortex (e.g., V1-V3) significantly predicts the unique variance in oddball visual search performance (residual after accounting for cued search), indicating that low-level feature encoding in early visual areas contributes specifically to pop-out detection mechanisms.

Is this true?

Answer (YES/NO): YES